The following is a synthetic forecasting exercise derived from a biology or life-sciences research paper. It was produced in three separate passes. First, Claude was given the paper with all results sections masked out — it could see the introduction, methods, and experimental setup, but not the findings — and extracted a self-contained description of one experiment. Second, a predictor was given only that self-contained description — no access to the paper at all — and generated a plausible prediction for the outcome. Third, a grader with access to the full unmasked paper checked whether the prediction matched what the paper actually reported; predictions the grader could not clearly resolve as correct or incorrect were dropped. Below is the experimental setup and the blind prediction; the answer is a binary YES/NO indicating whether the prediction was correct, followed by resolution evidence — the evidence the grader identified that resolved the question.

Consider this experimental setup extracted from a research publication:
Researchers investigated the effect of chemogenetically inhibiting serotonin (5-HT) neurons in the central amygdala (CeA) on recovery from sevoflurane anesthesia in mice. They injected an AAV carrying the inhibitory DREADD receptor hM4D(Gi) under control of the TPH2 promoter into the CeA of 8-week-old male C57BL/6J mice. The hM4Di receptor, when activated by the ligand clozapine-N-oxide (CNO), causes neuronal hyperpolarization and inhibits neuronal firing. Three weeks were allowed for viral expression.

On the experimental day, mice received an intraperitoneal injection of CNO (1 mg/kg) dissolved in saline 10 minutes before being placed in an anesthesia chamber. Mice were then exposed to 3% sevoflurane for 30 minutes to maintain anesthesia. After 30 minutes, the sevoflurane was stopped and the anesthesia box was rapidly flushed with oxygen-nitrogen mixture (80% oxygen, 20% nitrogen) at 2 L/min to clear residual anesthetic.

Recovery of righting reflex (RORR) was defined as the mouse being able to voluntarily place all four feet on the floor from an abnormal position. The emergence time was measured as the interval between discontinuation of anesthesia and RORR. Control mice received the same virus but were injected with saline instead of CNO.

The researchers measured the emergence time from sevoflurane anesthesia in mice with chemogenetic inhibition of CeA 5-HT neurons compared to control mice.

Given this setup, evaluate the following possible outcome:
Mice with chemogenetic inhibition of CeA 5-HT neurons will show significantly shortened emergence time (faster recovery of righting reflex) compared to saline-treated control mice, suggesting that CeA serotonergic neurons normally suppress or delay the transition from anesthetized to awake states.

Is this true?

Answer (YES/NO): NO